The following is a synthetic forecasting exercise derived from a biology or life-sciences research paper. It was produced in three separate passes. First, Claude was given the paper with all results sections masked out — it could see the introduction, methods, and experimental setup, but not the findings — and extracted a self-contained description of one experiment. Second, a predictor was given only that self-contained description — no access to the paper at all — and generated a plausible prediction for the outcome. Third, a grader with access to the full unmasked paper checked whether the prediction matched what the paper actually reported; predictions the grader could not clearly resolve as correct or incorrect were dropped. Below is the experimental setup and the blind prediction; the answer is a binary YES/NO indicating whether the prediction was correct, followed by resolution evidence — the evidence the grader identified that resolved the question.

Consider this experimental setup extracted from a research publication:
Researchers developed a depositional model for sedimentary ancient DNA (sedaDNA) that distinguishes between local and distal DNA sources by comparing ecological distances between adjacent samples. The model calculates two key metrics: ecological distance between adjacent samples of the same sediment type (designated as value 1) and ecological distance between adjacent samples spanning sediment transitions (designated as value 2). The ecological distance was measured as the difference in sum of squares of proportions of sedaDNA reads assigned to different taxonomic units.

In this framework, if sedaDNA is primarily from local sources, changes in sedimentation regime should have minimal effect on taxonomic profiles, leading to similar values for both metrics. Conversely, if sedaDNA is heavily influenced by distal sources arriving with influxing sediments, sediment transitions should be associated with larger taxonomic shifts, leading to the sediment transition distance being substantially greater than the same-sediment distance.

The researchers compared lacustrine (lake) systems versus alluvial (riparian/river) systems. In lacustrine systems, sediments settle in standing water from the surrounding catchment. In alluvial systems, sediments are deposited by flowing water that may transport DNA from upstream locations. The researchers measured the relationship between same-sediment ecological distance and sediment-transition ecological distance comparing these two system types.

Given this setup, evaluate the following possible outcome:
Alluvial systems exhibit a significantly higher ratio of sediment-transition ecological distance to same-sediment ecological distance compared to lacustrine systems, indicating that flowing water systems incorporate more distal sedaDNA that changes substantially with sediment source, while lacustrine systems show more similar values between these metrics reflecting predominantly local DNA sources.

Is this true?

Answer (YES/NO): NO